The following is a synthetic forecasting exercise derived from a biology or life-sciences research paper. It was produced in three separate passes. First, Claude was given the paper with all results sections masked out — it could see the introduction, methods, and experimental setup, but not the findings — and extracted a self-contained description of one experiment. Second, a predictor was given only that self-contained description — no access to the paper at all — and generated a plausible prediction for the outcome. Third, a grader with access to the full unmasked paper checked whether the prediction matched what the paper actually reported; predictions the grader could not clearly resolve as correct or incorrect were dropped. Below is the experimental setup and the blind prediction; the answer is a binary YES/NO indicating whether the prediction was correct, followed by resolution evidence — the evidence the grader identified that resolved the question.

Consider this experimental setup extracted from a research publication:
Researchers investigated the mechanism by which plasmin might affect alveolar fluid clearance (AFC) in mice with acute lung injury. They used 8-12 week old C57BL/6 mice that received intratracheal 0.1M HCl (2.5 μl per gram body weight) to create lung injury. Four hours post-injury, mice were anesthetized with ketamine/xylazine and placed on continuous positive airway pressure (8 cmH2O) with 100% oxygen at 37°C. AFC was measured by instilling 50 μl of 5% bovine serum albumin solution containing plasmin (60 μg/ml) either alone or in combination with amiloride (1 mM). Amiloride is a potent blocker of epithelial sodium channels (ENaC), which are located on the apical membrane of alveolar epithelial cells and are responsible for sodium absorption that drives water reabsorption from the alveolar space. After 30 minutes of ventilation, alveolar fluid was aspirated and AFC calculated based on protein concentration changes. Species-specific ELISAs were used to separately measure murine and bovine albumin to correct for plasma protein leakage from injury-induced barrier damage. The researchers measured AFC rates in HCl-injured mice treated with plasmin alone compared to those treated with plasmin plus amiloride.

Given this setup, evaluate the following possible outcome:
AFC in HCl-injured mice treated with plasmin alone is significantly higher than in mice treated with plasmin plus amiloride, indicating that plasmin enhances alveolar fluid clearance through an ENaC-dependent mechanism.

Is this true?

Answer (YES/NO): YES